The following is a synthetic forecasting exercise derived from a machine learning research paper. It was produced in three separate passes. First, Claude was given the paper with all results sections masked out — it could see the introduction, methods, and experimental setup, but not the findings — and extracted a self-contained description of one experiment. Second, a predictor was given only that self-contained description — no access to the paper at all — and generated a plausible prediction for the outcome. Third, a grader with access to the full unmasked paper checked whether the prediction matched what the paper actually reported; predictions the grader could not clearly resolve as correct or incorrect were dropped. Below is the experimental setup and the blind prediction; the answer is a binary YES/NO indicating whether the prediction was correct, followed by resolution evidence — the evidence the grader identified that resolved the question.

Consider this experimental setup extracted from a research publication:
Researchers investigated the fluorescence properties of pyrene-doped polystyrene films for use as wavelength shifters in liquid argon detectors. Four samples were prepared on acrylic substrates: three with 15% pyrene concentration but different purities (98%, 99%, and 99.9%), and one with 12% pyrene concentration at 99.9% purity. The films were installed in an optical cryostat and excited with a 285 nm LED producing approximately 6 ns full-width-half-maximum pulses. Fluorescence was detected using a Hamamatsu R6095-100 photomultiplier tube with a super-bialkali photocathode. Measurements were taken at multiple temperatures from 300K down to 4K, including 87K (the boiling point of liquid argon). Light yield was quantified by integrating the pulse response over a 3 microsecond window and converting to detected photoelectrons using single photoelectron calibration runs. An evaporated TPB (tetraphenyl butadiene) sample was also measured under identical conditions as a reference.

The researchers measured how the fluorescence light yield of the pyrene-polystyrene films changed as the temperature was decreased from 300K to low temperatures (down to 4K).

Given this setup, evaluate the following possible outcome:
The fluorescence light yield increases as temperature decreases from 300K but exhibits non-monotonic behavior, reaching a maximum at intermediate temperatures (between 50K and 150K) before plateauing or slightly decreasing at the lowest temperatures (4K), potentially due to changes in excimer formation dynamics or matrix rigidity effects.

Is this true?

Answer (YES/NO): NO